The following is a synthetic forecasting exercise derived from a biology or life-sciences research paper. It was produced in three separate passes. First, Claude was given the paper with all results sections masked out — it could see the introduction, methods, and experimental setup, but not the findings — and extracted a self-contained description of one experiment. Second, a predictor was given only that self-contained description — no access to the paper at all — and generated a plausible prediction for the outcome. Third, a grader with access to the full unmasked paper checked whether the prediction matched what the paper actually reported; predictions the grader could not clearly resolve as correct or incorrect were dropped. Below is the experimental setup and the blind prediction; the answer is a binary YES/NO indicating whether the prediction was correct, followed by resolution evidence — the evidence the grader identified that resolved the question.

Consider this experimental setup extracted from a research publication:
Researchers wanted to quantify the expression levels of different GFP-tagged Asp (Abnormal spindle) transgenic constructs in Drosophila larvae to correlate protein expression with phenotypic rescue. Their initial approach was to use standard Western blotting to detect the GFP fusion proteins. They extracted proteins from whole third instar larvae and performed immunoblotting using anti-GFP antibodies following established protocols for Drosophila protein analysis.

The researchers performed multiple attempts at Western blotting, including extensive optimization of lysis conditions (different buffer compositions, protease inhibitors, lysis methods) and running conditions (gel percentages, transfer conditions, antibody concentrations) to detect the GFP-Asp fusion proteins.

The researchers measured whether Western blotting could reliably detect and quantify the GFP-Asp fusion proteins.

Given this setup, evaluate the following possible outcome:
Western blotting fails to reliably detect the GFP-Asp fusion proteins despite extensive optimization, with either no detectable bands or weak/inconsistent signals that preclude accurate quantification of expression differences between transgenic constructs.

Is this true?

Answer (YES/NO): YES